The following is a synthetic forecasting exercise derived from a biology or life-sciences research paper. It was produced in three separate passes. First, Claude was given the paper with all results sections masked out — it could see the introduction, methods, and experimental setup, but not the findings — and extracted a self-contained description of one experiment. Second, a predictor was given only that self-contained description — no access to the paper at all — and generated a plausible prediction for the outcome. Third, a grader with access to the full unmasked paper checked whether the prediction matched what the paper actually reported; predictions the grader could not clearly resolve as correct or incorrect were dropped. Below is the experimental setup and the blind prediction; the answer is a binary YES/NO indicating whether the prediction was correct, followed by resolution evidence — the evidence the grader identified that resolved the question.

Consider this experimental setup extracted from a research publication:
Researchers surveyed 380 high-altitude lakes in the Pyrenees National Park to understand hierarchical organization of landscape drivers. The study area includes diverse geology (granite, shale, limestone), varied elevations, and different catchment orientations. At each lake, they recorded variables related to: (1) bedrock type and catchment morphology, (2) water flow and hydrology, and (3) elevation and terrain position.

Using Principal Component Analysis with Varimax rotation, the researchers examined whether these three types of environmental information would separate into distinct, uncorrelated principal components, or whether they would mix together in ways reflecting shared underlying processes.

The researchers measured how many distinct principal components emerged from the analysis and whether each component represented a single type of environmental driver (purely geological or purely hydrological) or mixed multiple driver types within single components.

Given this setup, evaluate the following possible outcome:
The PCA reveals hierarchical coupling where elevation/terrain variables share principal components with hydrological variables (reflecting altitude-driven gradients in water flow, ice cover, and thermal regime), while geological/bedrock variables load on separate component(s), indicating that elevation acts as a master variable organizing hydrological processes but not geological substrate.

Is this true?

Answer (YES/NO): NO